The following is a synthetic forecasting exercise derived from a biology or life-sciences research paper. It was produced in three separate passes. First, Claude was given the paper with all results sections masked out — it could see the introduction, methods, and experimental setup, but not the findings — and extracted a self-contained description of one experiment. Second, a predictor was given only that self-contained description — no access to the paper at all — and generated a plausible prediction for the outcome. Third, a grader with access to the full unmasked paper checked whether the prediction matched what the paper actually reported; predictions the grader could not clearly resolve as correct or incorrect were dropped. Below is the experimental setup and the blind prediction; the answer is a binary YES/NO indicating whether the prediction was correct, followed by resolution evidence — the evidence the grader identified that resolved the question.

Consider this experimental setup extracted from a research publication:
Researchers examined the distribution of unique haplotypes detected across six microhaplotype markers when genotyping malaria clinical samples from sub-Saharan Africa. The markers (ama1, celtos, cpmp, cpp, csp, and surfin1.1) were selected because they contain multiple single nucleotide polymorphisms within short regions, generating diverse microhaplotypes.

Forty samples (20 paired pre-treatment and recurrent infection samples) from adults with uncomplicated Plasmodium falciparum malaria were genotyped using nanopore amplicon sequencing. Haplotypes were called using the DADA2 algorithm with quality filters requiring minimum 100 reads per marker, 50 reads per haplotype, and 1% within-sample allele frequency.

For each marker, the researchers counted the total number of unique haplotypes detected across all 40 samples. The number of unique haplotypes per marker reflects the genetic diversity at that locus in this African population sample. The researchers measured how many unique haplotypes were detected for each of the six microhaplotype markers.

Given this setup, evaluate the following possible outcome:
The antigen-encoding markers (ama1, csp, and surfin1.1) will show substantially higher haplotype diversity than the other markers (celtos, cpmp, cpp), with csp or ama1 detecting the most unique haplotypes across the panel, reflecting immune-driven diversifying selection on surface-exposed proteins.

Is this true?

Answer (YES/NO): NO